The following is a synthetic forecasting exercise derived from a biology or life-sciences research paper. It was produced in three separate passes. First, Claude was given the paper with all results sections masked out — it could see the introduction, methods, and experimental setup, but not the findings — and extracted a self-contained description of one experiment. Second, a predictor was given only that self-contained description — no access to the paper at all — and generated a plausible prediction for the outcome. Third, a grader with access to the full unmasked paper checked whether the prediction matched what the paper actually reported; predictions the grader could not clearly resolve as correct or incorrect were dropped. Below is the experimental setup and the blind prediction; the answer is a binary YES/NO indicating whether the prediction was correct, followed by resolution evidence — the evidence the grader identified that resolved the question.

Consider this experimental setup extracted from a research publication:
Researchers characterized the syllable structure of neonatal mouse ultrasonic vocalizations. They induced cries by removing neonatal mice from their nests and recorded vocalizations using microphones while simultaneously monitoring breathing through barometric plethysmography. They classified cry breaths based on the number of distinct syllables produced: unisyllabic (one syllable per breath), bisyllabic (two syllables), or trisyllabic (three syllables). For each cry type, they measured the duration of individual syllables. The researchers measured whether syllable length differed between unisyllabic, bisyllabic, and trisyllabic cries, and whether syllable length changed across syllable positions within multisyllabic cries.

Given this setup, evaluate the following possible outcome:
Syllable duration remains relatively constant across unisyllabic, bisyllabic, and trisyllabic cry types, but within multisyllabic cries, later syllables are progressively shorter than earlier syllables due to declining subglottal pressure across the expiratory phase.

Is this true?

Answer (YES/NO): NO